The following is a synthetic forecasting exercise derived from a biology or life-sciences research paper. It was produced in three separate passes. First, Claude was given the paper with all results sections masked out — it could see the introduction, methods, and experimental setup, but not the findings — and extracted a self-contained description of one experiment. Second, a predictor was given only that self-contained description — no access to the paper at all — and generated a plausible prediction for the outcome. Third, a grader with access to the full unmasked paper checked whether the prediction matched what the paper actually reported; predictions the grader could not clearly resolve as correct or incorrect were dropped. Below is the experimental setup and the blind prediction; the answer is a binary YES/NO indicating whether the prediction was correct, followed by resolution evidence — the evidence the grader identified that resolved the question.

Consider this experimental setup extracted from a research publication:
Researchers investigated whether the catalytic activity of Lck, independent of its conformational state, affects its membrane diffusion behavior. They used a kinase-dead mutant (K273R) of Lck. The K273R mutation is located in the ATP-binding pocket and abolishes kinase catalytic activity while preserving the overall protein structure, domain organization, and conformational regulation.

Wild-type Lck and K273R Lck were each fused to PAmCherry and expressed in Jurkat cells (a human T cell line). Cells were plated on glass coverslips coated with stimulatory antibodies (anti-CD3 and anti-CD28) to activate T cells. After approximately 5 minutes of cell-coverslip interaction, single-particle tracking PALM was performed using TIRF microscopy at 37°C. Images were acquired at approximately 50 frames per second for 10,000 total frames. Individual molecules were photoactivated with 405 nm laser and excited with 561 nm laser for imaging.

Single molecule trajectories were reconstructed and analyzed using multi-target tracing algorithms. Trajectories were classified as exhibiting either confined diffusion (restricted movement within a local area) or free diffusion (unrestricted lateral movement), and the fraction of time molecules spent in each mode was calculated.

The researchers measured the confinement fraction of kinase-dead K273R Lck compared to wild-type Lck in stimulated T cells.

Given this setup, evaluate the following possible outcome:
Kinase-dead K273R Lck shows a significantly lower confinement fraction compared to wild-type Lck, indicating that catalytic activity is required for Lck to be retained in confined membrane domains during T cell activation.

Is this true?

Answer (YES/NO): NO